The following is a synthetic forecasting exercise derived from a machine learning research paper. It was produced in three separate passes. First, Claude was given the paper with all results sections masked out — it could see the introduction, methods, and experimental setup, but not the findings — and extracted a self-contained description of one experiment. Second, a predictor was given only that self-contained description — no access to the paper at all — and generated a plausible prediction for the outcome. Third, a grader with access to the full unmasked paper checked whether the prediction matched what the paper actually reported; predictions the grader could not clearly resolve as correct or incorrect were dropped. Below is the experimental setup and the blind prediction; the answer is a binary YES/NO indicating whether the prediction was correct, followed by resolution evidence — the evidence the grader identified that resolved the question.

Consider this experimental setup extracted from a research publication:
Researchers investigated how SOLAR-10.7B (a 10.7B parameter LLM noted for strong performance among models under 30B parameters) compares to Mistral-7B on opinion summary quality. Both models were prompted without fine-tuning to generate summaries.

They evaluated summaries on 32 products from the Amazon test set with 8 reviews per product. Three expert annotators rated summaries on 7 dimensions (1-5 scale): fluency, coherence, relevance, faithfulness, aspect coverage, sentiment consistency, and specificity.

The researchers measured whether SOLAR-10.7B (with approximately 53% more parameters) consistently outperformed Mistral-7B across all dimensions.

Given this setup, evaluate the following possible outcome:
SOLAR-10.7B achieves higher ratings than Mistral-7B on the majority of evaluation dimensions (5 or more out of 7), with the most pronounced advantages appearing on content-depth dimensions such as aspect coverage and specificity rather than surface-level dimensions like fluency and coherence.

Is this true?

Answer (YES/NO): NO